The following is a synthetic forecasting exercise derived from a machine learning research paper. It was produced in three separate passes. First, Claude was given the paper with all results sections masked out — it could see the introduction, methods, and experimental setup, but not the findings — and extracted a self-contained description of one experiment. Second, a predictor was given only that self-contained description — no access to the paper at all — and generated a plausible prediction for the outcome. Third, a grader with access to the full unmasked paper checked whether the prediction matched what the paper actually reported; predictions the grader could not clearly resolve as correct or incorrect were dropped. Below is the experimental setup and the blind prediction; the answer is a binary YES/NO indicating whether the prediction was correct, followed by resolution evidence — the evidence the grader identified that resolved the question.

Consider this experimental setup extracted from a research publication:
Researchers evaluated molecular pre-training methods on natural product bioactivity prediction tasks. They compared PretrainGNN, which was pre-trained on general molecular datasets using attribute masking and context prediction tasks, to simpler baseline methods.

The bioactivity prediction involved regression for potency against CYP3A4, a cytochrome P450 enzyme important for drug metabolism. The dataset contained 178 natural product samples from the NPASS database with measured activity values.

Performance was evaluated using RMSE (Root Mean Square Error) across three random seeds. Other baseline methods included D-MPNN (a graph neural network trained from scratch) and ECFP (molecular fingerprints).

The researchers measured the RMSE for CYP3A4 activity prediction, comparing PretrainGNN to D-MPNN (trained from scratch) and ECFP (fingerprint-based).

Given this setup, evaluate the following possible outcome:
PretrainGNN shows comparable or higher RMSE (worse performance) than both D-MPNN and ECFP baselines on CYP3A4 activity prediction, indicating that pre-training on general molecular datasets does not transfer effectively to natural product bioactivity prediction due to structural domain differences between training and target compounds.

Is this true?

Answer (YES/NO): YES